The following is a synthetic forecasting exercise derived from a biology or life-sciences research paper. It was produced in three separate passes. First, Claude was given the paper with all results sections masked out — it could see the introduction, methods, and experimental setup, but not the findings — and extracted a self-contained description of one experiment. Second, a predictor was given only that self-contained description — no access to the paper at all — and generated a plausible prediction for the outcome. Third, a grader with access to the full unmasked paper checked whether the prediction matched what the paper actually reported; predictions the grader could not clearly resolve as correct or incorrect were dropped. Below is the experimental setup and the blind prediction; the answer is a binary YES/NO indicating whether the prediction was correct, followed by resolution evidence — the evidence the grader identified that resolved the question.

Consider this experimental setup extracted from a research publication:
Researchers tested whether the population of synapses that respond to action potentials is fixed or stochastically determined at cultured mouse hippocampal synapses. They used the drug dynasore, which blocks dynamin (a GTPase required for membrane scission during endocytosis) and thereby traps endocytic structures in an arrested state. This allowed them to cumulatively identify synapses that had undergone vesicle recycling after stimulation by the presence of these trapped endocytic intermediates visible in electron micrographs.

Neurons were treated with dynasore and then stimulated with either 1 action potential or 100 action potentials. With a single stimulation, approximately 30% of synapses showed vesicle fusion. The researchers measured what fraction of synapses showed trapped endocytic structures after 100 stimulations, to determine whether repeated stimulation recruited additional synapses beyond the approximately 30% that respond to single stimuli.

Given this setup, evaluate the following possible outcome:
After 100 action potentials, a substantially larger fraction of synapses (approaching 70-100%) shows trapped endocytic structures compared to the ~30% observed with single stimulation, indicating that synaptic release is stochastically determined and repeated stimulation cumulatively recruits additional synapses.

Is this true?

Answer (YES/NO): NO